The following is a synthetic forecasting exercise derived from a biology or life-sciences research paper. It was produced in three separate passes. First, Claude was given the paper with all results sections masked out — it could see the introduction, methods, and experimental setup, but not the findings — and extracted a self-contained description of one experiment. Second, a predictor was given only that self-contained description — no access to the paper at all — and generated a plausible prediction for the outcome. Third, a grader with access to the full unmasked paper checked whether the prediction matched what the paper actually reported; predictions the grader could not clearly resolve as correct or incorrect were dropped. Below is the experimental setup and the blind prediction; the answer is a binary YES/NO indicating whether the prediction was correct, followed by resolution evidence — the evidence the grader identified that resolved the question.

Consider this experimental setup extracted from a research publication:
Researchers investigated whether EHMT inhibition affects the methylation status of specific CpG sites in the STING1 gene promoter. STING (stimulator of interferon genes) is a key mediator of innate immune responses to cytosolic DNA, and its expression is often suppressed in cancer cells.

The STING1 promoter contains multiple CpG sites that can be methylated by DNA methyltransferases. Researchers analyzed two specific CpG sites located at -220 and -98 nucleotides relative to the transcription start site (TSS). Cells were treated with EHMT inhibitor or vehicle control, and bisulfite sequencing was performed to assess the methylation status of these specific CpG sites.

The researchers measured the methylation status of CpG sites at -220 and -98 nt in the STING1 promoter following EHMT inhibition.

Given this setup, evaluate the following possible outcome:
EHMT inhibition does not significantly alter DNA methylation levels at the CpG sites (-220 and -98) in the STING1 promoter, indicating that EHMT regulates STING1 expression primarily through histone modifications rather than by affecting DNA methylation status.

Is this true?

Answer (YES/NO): NO